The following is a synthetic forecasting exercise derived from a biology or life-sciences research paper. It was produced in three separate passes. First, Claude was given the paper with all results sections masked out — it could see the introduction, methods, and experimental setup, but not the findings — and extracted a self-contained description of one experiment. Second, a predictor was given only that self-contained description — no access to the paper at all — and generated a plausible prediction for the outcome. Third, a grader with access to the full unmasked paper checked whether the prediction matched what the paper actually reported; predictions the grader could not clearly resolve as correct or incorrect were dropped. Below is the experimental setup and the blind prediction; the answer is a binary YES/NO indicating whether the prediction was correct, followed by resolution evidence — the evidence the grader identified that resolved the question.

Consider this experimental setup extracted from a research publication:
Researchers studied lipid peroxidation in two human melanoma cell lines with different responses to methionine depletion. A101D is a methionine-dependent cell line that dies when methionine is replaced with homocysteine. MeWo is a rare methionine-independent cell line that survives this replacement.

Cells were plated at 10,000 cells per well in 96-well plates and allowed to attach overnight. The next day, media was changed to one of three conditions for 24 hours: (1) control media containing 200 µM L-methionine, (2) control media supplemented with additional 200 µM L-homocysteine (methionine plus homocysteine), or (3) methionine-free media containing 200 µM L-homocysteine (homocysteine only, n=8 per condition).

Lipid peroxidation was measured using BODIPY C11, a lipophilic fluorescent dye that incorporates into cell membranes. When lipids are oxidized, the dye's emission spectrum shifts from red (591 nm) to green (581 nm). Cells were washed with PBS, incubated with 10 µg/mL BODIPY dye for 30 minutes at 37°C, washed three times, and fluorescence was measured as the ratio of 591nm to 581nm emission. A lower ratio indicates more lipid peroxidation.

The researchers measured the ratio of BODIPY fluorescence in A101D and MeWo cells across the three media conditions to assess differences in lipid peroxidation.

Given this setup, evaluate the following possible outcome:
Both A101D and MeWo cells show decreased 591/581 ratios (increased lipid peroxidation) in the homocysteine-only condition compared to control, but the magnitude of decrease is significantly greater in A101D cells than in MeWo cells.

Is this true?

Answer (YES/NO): NO